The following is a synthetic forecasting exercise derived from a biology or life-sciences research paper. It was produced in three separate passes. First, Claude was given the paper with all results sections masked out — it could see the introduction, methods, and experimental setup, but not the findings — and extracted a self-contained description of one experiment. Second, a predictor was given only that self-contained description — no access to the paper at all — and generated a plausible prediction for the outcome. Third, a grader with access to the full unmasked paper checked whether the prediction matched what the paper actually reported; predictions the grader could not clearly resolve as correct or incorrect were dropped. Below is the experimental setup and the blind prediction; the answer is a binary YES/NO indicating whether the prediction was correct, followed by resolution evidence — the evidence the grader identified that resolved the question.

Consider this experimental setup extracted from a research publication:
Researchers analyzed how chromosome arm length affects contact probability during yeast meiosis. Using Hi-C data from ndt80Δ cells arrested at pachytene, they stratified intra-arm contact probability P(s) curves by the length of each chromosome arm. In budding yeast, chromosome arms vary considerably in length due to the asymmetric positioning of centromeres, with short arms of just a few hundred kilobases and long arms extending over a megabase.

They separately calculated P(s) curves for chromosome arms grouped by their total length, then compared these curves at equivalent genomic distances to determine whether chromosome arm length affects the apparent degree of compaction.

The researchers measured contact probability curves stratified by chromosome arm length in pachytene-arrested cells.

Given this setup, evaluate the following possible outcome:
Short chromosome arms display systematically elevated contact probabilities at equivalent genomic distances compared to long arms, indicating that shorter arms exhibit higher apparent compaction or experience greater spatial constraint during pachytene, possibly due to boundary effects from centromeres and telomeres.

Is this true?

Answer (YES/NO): YES